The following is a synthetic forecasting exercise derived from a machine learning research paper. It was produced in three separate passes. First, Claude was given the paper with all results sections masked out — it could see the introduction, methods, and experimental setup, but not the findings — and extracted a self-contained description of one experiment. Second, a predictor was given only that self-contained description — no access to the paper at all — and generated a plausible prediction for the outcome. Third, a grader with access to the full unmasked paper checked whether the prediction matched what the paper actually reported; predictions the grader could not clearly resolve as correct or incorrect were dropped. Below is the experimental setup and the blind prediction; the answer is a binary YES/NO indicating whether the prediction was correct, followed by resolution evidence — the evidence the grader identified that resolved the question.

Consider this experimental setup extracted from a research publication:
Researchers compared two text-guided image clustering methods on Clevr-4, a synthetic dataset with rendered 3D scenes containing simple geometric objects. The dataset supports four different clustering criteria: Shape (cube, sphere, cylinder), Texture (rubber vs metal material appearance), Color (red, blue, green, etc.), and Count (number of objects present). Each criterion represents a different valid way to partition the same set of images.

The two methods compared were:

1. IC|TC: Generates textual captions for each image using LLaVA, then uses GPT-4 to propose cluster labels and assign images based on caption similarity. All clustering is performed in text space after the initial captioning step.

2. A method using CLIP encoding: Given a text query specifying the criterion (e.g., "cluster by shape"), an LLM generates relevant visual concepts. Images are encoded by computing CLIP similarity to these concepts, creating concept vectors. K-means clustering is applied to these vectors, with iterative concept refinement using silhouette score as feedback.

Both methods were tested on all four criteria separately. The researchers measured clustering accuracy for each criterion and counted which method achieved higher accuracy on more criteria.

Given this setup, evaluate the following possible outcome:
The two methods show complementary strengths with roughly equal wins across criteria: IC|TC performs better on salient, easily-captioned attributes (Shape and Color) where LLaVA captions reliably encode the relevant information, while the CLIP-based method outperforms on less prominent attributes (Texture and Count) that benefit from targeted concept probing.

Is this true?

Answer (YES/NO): NO